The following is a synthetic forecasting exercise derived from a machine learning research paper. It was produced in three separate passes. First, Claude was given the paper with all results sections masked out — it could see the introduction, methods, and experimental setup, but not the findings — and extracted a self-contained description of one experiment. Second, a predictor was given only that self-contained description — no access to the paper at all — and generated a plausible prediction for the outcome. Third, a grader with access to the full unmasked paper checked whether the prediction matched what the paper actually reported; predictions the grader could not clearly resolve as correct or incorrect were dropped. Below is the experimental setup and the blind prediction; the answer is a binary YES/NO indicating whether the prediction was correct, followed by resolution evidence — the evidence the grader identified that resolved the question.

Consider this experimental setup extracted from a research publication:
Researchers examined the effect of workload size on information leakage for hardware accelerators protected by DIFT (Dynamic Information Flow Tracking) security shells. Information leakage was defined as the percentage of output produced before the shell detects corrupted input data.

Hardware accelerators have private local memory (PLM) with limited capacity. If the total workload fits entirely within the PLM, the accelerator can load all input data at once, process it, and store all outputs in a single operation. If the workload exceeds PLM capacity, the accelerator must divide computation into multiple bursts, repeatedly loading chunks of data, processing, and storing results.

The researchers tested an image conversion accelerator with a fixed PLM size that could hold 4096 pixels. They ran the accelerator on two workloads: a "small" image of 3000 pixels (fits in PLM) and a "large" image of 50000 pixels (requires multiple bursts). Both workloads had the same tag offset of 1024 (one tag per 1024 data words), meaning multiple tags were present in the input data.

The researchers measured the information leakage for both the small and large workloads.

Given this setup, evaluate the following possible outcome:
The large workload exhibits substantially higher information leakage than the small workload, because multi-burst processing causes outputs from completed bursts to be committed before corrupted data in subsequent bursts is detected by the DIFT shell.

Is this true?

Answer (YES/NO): YES